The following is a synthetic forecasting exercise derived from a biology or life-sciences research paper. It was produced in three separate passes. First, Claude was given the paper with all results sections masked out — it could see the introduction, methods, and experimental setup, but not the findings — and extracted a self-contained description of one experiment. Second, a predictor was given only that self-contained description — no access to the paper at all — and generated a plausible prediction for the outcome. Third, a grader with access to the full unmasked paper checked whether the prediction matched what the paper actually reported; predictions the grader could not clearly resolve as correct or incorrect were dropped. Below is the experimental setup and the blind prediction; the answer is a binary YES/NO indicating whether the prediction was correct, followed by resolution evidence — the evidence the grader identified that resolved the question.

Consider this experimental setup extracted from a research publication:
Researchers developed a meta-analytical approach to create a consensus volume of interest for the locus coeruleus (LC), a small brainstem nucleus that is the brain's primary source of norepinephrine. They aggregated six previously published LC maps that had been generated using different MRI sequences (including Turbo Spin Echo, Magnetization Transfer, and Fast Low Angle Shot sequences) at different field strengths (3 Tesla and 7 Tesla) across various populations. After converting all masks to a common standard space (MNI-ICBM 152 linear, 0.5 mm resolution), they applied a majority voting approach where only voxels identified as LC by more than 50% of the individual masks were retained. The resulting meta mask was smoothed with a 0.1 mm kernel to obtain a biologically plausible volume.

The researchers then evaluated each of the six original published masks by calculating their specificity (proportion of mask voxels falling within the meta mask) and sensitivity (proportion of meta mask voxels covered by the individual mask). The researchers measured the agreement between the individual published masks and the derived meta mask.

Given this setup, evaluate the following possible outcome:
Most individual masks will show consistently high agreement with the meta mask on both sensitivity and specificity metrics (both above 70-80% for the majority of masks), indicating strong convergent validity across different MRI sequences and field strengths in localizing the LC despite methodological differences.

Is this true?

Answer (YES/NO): NO